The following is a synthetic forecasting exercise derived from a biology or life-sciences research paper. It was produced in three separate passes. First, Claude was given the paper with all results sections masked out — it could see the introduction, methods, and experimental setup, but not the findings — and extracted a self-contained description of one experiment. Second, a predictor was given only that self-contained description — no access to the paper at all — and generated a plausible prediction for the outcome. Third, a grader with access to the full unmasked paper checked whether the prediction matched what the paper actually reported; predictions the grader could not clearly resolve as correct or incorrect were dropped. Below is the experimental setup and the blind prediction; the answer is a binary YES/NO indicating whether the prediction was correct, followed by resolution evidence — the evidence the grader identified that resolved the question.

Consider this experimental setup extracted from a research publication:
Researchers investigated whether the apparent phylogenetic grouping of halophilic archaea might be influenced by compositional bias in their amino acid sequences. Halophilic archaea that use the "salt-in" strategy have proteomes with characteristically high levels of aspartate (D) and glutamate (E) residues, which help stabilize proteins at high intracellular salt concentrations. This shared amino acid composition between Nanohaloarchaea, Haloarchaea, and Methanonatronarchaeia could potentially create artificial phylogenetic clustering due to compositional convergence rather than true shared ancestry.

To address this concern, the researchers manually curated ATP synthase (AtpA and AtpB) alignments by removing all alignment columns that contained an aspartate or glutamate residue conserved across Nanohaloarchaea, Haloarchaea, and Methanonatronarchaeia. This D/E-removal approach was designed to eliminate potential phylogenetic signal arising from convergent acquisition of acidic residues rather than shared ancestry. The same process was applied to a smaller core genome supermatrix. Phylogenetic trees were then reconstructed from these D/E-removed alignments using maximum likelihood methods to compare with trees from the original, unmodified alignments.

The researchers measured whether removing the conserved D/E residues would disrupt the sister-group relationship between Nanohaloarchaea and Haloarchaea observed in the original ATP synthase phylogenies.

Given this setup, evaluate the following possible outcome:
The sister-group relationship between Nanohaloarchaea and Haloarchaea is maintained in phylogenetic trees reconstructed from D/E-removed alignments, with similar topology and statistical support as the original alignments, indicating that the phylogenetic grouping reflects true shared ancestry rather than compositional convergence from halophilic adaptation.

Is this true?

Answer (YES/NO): NO